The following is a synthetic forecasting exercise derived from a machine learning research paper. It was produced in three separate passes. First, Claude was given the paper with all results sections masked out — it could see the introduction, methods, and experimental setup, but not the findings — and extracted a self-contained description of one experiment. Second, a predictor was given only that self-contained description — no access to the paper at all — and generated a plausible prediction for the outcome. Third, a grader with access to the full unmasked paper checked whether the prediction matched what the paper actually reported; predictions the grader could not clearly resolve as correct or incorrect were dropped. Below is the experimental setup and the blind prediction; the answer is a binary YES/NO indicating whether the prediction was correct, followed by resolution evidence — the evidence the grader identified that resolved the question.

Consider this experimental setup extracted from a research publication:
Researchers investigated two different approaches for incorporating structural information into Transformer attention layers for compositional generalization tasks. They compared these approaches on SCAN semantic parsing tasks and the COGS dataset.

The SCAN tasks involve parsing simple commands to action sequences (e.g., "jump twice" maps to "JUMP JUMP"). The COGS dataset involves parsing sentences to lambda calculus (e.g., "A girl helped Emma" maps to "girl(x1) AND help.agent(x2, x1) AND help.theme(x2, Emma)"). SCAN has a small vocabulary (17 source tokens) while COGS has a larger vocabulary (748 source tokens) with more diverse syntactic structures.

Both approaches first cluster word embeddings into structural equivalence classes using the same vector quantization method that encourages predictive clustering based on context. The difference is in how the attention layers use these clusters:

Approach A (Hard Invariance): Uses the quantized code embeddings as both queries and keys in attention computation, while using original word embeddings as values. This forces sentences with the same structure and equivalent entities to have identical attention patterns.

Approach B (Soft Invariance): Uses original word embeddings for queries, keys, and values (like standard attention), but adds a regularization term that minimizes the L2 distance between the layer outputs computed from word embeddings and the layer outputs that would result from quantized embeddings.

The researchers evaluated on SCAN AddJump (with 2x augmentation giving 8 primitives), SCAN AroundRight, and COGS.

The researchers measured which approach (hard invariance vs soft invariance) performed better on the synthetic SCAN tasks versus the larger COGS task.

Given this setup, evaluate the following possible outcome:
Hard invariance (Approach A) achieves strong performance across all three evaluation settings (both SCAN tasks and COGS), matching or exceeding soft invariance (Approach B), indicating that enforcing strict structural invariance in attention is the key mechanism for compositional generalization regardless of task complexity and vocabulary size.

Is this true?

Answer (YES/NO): NO